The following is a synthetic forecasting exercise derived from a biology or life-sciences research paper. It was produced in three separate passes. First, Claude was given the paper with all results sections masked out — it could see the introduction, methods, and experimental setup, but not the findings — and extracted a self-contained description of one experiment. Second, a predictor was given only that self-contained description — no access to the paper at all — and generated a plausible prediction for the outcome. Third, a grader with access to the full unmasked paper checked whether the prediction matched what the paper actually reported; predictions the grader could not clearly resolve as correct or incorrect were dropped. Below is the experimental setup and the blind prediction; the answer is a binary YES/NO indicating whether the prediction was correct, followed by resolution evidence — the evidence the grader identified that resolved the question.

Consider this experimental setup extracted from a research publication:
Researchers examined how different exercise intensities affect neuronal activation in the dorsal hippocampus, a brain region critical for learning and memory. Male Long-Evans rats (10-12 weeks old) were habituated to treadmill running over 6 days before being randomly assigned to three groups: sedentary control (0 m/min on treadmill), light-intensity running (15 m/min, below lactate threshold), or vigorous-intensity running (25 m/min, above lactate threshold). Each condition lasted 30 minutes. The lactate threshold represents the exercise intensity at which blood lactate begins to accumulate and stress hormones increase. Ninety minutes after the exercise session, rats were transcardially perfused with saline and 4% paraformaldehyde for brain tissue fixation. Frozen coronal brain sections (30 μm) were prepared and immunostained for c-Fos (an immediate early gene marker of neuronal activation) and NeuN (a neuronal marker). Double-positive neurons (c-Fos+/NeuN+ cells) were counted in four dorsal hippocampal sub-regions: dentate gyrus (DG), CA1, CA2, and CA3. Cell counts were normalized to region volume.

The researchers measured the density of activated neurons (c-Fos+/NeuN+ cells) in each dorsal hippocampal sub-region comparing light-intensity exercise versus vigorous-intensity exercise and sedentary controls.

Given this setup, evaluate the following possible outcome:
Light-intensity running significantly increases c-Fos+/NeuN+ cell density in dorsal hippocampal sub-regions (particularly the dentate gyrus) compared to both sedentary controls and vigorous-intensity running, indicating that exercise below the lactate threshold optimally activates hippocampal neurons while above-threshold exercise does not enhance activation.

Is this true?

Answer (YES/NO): NO